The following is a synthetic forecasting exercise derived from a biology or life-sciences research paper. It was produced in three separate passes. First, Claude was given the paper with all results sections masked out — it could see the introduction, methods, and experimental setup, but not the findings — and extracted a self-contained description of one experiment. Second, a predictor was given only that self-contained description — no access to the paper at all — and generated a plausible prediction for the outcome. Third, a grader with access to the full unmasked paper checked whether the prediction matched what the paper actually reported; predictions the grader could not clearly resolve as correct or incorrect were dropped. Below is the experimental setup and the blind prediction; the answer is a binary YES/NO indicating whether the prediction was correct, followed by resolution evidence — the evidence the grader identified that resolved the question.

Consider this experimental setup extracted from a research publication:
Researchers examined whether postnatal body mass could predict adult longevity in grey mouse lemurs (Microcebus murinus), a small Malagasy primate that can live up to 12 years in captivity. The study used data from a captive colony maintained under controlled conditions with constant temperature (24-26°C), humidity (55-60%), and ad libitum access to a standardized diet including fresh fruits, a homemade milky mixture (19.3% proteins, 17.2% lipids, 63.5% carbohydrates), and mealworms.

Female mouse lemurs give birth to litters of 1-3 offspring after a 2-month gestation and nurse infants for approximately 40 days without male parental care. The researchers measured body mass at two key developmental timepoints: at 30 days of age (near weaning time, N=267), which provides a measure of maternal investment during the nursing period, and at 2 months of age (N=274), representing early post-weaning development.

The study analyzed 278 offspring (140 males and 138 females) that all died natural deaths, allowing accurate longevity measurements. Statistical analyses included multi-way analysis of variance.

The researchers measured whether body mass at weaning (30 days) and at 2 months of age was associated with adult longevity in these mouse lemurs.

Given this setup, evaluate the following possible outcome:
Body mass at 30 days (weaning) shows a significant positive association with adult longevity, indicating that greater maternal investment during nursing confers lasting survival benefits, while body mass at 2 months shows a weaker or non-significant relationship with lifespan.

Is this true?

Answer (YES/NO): NO